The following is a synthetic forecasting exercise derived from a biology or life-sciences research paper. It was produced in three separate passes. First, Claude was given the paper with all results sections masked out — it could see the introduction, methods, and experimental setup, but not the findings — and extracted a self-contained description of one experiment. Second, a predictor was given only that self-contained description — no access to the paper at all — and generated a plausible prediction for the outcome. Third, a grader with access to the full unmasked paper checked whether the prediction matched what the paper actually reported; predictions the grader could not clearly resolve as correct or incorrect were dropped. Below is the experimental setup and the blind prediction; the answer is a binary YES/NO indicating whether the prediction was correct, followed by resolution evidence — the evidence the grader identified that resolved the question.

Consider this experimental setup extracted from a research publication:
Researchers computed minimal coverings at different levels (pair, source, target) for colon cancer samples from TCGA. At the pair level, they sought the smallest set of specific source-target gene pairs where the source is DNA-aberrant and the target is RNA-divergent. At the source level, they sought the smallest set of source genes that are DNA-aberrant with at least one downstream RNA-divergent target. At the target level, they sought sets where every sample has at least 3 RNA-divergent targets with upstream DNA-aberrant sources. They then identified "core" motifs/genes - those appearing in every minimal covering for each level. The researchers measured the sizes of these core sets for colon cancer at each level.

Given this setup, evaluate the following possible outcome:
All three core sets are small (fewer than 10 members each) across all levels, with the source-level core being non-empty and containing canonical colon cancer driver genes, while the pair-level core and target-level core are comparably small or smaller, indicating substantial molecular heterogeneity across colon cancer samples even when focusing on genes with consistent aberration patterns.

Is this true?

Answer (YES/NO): NO